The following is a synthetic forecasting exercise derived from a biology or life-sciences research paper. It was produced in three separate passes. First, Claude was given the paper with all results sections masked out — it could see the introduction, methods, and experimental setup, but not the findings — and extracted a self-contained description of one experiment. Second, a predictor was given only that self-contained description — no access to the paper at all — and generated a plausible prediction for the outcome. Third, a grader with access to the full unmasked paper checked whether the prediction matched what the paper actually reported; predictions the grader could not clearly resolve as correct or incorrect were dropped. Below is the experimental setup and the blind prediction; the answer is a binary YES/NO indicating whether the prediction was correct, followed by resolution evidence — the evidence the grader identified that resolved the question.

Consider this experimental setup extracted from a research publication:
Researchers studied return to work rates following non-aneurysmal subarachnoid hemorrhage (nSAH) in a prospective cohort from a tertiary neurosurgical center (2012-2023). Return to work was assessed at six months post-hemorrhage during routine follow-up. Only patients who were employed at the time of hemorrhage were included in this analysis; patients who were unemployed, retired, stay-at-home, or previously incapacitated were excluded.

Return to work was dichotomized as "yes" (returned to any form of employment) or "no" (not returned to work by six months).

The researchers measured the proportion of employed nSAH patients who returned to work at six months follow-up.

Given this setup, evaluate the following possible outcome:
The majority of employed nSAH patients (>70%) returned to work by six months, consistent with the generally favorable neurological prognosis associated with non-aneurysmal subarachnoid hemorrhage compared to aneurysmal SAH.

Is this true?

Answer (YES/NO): YES